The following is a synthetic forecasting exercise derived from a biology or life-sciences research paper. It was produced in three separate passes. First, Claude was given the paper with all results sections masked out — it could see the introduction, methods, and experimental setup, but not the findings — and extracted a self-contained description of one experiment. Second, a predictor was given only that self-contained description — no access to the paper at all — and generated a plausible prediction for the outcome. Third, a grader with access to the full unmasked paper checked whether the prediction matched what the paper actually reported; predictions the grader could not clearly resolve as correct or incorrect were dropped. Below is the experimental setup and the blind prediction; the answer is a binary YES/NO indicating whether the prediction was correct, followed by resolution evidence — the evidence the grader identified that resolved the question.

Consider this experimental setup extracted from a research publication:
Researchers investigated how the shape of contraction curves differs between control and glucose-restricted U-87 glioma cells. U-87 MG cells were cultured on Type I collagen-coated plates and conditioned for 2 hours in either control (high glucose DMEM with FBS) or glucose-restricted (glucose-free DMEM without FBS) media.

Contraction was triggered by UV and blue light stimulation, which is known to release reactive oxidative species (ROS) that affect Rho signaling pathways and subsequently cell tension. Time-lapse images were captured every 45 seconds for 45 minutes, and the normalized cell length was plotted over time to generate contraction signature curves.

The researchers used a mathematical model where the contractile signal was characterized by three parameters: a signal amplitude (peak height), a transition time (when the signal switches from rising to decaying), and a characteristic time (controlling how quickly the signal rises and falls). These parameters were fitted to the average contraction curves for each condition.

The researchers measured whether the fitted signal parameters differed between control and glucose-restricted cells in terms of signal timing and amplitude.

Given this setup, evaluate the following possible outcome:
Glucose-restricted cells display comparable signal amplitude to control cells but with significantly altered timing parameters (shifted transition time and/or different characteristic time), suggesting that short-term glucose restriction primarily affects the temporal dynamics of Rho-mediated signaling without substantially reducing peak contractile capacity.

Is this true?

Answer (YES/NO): NO